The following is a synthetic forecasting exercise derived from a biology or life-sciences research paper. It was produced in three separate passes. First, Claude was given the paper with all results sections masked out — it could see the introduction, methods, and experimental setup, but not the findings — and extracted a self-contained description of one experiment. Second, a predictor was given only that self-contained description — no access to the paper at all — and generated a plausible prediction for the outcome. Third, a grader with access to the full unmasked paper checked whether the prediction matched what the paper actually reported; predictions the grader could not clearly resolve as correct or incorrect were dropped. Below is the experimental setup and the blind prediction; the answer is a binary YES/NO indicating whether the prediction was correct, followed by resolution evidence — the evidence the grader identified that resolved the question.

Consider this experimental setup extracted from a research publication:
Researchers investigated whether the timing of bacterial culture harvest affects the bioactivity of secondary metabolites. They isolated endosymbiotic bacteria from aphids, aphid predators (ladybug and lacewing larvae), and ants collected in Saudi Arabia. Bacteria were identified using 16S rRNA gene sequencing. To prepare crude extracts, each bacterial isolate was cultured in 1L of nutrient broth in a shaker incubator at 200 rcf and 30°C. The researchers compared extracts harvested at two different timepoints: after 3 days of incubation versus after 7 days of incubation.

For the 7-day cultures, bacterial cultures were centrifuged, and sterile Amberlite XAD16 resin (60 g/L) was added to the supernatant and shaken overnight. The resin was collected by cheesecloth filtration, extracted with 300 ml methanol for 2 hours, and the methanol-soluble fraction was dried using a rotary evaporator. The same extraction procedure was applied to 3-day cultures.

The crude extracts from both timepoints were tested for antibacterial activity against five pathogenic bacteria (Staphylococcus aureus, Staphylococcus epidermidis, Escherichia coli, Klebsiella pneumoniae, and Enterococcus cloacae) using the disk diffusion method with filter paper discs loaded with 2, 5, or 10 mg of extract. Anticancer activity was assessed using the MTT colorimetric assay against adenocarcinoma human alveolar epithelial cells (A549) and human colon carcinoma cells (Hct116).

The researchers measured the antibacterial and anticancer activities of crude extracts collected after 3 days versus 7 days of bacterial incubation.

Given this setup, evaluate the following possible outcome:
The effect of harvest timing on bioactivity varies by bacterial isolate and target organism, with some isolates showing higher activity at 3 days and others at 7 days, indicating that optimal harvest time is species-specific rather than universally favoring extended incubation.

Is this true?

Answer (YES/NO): NO